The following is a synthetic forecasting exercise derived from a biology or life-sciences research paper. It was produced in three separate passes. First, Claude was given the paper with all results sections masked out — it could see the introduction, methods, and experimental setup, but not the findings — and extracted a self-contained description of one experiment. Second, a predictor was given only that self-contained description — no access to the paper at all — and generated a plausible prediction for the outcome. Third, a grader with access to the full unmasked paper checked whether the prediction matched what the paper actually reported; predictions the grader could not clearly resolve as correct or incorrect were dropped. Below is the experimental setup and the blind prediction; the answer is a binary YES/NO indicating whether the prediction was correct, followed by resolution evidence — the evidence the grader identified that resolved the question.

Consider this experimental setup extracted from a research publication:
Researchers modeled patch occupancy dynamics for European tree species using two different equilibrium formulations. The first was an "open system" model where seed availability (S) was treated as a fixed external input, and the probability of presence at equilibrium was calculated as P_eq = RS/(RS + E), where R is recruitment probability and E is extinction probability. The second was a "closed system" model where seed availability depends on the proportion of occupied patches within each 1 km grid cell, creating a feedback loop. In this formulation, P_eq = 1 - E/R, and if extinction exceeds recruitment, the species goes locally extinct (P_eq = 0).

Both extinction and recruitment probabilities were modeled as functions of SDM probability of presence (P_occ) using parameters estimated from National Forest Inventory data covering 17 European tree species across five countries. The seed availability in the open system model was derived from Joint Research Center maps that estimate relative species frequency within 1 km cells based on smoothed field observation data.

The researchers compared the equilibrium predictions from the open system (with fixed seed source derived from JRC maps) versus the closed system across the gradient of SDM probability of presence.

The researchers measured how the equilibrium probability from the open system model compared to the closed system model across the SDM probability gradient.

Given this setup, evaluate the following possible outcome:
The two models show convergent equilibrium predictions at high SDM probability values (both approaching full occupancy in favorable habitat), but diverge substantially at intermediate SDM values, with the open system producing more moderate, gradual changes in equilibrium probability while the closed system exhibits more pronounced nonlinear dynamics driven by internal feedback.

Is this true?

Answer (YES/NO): NO